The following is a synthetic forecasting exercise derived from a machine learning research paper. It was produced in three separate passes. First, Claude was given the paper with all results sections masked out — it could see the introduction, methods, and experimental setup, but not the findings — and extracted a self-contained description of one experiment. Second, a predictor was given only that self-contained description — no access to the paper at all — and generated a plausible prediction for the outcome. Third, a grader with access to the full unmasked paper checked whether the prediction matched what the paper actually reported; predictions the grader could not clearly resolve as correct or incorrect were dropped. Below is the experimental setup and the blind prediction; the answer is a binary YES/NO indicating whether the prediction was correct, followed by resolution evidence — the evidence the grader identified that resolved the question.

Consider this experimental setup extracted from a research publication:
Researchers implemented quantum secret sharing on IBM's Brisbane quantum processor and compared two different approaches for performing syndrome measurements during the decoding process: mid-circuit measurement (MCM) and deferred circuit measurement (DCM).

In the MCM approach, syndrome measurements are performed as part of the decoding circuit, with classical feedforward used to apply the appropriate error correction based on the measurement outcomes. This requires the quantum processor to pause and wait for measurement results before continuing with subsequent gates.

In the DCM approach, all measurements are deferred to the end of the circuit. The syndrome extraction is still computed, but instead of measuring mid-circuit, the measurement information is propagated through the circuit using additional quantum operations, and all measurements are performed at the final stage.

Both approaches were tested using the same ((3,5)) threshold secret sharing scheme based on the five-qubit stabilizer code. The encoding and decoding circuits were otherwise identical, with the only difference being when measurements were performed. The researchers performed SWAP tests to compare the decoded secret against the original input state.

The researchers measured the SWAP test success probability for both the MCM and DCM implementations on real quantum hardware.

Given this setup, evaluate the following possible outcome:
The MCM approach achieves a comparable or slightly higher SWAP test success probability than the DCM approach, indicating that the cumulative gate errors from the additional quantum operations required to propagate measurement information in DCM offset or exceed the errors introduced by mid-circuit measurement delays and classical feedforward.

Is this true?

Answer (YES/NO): YES